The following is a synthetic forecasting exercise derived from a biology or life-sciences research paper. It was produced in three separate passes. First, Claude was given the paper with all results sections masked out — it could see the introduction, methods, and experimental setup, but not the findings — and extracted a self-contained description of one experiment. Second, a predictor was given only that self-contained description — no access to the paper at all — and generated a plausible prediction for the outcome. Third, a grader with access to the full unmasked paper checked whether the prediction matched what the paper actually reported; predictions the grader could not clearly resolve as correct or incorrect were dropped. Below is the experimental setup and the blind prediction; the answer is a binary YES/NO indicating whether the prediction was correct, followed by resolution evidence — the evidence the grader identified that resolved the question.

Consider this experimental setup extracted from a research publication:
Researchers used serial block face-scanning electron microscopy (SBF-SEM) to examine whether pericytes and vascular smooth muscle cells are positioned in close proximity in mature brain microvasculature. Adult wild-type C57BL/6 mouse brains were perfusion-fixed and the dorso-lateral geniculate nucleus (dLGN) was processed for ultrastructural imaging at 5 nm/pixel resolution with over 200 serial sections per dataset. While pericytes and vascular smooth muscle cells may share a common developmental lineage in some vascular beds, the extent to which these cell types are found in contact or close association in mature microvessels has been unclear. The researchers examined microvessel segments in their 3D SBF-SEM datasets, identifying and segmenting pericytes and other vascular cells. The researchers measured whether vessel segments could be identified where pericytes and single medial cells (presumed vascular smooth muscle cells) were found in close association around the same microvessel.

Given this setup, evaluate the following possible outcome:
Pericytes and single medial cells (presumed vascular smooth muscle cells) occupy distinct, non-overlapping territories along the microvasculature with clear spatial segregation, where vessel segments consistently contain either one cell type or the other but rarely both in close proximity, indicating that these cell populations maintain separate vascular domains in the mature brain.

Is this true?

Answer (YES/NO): NO